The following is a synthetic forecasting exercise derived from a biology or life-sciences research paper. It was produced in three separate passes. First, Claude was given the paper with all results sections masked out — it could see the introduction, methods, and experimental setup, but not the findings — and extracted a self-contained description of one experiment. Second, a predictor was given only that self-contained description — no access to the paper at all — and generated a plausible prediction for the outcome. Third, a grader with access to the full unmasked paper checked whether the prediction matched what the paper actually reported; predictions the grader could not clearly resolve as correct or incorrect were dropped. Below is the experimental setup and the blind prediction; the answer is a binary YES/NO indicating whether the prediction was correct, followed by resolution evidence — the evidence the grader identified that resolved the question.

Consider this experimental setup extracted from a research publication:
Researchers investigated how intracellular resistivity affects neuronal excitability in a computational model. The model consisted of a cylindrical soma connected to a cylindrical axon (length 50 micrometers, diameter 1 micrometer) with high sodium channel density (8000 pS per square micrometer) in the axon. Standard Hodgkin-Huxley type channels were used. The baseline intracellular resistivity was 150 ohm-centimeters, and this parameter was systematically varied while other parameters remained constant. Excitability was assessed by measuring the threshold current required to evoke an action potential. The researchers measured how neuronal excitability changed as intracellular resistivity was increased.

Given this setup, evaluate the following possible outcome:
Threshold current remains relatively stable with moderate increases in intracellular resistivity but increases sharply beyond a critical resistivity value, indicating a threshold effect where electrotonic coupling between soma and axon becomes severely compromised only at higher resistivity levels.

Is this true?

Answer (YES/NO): NO